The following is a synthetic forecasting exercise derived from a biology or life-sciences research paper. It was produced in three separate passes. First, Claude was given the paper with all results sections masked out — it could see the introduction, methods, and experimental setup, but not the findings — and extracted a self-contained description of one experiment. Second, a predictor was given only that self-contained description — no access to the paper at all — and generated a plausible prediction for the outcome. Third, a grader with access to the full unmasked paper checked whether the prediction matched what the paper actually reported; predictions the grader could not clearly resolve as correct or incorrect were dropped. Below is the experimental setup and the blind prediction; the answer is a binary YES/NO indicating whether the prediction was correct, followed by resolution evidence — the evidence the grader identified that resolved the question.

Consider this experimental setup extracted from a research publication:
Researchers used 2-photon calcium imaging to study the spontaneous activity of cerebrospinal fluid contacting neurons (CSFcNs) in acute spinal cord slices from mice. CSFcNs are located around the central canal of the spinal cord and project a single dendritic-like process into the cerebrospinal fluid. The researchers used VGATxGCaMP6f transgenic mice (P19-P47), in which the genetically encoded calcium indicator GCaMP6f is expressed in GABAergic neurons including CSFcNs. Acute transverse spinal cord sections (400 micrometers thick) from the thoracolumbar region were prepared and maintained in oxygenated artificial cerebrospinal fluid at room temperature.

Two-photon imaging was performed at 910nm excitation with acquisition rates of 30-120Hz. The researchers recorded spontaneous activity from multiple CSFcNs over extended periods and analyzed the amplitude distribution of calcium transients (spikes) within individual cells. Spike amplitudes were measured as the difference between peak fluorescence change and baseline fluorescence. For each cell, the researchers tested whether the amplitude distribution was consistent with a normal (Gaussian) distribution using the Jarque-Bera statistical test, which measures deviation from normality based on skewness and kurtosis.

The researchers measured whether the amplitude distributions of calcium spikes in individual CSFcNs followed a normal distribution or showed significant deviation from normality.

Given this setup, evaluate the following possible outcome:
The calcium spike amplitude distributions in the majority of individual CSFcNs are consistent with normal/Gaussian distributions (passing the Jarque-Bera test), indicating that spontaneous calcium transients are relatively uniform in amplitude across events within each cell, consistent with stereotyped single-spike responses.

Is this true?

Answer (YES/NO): NO